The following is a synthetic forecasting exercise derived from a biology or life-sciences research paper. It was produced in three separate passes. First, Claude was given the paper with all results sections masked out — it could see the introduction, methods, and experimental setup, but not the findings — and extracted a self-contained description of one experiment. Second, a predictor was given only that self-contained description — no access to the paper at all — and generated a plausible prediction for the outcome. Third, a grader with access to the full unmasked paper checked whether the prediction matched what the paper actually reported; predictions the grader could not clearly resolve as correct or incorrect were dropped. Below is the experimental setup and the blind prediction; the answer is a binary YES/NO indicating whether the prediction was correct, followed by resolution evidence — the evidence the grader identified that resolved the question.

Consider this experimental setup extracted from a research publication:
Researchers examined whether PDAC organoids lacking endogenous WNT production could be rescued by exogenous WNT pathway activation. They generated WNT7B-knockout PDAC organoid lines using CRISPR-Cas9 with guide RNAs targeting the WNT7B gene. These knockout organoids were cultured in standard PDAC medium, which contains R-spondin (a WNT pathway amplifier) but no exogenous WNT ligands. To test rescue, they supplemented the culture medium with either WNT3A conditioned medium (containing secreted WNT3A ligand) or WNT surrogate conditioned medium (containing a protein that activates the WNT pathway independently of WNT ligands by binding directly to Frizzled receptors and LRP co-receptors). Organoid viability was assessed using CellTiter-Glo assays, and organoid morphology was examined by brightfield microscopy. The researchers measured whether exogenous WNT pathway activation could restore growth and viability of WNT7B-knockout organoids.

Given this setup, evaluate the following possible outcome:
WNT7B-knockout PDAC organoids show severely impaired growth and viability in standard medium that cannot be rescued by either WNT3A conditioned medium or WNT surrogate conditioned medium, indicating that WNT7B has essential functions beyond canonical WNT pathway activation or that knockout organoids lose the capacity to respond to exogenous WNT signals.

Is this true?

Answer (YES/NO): NO